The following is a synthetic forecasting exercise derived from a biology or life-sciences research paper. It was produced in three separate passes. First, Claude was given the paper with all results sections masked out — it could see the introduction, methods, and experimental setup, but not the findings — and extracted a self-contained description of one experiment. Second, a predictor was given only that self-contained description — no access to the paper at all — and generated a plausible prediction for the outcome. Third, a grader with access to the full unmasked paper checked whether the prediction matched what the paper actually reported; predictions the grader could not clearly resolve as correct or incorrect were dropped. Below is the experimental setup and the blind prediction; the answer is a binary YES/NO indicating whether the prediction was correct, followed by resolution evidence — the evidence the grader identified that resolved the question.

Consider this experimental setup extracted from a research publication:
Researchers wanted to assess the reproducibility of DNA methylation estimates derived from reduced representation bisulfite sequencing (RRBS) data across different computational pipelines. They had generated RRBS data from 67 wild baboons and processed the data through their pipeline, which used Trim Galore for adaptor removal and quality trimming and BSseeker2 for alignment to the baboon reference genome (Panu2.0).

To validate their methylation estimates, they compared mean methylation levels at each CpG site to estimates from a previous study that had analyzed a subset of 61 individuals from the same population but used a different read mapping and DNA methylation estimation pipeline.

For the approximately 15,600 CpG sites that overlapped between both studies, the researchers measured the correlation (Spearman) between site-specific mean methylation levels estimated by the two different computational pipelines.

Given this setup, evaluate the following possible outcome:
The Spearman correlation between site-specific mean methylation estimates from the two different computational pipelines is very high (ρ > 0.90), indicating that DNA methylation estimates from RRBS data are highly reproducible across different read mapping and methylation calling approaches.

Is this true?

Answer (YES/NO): NO